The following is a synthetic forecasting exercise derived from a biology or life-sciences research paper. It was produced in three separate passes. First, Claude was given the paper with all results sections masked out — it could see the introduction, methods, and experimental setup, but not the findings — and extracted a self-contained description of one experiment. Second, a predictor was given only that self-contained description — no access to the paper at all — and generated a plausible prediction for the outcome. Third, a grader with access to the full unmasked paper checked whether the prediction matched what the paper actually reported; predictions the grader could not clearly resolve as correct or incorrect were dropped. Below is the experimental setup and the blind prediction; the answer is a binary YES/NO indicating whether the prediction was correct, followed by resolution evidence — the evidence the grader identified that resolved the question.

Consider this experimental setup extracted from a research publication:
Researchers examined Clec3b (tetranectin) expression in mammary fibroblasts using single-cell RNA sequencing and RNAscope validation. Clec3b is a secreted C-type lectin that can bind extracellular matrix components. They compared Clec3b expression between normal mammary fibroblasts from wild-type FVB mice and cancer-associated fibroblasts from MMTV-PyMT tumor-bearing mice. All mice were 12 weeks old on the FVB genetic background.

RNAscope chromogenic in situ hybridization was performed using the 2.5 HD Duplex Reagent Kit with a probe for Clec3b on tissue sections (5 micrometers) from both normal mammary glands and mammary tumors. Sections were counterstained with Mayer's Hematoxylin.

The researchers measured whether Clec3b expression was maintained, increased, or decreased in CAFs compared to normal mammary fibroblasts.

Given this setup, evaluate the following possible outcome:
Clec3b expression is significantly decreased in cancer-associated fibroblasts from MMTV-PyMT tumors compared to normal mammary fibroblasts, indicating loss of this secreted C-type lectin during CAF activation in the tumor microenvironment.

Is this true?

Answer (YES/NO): YES